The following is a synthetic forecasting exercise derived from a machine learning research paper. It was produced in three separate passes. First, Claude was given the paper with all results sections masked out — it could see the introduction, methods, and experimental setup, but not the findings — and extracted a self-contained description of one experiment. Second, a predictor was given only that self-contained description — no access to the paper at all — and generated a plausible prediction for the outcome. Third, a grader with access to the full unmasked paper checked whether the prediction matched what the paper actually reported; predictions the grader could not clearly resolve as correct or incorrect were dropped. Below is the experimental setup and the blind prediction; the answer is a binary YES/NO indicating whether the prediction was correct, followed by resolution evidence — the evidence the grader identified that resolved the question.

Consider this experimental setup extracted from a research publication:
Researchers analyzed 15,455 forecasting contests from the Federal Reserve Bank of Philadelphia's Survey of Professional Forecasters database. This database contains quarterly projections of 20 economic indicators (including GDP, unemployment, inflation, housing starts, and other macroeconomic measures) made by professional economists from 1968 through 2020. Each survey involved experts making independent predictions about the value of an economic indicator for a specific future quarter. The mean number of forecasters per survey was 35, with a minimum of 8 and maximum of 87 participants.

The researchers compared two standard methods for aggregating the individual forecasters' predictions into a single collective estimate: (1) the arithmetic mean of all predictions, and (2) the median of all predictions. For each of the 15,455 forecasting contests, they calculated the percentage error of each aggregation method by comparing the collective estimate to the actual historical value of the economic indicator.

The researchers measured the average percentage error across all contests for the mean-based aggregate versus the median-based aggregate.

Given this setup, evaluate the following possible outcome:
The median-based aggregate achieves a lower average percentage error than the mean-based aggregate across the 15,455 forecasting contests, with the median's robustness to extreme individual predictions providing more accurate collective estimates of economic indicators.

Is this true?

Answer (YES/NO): YES